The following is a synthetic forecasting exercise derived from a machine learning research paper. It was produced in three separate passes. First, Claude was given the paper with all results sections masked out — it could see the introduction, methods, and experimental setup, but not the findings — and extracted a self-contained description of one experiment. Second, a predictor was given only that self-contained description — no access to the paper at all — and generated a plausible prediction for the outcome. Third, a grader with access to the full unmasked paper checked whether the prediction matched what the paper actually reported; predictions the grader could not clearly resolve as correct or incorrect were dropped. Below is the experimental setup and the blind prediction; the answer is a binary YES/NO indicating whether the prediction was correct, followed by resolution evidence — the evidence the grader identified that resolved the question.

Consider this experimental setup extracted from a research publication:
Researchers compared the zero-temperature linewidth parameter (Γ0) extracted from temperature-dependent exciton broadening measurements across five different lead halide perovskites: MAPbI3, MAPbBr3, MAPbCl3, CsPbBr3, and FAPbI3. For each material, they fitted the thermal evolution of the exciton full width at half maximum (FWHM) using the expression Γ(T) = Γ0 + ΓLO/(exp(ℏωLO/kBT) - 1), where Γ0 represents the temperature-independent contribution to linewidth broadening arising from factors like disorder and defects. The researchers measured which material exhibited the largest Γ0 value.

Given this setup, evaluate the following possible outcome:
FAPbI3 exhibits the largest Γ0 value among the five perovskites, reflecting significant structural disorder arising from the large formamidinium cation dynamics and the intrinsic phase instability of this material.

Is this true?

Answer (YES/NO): NO